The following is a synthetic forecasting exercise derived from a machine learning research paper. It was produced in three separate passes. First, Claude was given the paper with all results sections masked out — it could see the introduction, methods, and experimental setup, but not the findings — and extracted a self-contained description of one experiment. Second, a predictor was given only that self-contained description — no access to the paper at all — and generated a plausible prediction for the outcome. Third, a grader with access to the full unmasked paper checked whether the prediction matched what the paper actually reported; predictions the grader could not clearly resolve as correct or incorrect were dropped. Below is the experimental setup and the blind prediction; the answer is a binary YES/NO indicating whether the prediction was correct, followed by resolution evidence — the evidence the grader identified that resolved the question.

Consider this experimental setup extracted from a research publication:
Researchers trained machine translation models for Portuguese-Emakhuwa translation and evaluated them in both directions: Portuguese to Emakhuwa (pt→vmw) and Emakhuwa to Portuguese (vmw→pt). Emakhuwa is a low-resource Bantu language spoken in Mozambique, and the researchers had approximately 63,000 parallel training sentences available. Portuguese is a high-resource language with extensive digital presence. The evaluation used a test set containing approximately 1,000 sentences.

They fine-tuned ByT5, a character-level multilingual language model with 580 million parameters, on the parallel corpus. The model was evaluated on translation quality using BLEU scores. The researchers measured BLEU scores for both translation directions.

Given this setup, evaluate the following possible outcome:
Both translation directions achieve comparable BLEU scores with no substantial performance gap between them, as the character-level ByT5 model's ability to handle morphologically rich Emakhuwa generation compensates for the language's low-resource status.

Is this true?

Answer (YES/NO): NO